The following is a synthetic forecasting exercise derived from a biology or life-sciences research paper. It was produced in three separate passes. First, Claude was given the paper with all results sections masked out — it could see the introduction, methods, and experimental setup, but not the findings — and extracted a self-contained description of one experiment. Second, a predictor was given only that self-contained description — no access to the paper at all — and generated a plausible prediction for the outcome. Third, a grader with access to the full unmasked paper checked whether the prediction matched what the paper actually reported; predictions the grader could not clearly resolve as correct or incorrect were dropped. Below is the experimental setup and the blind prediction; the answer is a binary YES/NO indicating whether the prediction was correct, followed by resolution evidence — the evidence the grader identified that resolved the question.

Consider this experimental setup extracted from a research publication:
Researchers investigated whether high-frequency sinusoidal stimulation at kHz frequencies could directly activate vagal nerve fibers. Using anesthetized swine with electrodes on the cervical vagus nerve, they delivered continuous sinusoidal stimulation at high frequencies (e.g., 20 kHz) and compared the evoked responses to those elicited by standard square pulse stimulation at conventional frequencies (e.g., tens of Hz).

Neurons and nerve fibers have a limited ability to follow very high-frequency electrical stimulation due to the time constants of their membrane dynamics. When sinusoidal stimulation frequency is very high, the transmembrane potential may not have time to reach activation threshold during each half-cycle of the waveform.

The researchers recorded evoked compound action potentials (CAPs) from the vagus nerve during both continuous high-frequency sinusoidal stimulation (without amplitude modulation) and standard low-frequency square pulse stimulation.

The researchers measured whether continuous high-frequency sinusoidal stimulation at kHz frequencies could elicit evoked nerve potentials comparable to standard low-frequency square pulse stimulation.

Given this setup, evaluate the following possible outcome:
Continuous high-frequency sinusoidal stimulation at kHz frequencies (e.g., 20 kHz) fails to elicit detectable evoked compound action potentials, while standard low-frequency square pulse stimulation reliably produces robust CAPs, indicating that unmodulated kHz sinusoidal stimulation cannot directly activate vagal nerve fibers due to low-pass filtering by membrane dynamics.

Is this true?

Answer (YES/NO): NO